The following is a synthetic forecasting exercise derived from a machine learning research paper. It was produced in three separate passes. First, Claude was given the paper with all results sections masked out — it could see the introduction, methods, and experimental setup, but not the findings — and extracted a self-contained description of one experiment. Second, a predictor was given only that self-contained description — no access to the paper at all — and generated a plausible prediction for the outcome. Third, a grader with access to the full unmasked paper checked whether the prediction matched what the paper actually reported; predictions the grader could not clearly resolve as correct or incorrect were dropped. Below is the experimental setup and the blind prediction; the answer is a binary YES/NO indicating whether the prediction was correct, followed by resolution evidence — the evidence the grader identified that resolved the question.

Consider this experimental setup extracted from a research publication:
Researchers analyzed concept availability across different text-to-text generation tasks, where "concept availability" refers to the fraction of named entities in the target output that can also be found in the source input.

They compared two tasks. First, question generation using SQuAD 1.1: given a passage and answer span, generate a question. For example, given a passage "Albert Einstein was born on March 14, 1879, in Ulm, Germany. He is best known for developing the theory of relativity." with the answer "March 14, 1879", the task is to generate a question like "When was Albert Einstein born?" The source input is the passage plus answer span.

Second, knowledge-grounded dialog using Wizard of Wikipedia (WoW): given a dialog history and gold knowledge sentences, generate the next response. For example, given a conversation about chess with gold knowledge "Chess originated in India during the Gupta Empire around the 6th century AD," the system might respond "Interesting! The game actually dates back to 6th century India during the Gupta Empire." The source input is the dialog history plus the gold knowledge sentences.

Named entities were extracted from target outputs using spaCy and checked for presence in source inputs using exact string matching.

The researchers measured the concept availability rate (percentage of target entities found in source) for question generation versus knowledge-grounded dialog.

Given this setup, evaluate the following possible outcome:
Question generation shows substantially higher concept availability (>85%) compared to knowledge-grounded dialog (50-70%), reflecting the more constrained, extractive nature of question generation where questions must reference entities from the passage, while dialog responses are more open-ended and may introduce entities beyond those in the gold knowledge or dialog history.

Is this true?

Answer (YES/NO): NO